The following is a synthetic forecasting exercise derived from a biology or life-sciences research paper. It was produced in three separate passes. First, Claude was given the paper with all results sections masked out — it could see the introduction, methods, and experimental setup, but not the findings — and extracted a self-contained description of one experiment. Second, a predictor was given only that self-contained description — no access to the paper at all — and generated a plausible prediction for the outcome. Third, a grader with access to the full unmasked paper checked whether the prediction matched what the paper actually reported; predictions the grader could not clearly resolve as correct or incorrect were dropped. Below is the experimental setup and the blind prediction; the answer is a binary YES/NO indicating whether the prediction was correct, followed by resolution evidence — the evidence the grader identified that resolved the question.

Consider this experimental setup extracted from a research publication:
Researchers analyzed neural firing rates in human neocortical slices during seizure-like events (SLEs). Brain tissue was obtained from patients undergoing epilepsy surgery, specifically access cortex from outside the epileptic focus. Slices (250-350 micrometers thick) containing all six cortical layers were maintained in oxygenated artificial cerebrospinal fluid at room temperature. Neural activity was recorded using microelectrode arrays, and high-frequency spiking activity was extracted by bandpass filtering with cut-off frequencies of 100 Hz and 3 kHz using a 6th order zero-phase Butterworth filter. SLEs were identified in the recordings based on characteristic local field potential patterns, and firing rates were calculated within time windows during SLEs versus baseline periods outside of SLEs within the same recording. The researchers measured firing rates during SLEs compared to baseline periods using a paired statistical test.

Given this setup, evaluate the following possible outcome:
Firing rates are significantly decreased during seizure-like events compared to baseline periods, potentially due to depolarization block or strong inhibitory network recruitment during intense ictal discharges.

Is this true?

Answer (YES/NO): NO